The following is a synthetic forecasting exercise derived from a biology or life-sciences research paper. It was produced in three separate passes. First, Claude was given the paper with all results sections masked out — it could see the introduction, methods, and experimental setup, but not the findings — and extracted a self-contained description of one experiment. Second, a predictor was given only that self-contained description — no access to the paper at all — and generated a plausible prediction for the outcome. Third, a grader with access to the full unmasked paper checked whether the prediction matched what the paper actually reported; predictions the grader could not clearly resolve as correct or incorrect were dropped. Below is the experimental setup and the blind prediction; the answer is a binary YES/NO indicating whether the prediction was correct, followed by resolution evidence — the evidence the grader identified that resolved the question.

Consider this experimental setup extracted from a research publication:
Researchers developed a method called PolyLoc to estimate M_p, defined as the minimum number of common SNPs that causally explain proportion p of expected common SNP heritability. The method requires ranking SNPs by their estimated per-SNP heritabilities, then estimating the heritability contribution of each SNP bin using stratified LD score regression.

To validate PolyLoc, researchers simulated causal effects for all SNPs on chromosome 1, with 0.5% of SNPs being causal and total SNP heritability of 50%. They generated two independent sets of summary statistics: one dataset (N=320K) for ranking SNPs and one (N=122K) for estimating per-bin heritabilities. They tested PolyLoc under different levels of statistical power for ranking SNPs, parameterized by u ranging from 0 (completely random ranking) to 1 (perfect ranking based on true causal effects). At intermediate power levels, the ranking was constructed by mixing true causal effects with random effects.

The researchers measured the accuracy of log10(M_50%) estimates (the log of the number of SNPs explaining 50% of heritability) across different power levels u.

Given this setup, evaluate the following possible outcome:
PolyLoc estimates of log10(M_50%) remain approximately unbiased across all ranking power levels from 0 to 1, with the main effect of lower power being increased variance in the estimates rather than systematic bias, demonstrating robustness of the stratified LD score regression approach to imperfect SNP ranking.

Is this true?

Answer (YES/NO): NO